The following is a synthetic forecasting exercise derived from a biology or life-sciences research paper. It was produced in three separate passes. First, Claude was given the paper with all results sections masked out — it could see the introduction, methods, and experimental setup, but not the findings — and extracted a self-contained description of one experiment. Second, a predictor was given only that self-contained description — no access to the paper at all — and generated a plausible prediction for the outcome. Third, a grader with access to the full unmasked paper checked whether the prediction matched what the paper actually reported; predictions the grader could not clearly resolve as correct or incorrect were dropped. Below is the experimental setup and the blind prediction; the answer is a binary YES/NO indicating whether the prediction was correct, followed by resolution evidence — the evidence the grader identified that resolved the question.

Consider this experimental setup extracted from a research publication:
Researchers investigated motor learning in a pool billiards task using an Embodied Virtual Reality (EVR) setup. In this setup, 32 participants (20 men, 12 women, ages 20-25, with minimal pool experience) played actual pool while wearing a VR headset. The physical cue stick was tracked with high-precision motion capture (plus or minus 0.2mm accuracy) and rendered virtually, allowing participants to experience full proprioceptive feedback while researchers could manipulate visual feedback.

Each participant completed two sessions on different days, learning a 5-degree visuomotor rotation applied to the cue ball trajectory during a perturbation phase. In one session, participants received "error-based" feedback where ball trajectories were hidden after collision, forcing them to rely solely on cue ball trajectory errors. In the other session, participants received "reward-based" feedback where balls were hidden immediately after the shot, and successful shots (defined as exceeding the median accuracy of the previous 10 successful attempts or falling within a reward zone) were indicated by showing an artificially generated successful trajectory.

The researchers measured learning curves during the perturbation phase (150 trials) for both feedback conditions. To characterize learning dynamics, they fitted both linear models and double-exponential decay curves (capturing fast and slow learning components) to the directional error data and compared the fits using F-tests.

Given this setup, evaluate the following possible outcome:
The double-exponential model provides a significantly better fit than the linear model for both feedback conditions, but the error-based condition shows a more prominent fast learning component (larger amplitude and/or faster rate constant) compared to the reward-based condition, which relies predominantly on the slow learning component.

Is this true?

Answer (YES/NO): NO